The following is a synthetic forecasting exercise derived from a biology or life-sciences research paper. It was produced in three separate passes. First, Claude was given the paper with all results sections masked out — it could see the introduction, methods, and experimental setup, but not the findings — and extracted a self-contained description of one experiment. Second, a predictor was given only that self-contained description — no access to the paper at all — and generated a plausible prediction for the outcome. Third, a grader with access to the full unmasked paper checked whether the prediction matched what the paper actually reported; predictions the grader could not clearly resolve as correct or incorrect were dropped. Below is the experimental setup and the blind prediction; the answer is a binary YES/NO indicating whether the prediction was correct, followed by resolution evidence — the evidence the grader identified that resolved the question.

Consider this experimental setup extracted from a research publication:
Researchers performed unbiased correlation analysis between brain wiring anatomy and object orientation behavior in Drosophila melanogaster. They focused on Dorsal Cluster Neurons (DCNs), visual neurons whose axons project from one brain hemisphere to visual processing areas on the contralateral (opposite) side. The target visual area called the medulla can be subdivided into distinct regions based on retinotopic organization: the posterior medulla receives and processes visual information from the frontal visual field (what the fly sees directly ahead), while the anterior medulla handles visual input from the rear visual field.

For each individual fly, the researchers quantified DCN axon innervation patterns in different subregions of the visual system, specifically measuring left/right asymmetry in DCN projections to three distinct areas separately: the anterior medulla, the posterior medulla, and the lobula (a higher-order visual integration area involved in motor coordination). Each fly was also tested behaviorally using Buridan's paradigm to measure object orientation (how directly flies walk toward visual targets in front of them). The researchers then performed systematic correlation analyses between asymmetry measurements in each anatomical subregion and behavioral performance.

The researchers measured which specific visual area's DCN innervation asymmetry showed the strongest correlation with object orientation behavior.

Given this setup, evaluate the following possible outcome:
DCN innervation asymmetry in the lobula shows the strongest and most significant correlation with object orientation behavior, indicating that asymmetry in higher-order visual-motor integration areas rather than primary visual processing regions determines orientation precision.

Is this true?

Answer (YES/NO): NO